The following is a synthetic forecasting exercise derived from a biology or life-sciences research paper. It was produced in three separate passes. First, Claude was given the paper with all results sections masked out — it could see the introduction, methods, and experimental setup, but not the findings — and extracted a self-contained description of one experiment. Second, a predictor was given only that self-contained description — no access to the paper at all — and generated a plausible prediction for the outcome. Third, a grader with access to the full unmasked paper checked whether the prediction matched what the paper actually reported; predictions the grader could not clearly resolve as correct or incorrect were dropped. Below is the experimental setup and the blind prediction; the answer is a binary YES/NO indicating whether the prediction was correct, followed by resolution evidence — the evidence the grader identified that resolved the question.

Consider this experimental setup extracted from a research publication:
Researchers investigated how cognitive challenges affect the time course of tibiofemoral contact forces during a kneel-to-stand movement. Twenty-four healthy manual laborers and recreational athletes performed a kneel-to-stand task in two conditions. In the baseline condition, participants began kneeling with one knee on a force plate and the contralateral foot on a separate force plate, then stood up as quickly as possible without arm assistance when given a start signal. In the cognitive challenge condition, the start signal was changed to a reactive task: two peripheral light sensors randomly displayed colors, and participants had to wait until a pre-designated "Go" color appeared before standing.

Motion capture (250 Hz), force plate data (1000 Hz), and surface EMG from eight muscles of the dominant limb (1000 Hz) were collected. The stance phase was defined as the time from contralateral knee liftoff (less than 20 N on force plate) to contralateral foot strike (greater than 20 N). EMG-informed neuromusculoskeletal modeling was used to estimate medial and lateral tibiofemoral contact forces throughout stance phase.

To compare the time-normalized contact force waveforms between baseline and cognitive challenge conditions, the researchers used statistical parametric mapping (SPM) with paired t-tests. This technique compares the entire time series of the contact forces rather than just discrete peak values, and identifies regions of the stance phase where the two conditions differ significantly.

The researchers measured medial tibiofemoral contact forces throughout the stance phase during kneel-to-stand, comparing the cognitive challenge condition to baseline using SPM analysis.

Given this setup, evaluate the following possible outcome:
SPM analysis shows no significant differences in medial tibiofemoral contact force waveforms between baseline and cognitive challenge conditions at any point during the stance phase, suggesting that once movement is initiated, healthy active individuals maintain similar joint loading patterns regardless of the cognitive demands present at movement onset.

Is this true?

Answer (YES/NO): NO